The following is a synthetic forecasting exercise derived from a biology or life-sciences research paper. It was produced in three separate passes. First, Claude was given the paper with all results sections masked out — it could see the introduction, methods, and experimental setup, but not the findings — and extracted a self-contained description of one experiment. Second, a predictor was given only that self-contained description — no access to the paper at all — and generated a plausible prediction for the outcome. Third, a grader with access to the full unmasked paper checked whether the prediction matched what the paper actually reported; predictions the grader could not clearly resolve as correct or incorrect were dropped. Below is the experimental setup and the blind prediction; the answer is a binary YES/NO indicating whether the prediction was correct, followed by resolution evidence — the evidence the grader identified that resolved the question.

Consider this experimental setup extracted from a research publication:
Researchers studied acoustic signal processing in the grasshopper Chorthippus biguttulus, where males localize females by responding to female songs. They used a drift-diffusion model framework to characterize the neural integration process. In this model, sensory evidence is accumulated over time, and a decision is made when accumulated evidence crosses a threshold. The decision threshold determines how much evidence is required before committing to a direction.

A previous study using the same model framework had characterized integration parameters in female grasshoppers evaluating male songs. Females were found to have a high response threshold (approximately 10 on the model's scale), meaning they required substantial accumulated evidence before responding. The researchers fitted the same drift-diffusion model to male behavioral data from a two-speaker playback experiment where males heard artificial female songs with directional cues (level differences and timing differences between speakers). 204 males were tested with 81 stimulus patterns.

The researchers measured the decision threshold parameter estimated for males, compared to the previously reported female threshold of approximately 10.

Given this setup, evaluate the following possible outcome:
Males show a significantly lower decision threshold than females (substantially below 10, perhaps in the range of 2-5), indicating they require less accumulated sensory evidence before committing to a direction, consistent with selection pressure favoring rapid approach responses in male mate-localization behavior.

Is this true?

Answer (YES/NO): NO